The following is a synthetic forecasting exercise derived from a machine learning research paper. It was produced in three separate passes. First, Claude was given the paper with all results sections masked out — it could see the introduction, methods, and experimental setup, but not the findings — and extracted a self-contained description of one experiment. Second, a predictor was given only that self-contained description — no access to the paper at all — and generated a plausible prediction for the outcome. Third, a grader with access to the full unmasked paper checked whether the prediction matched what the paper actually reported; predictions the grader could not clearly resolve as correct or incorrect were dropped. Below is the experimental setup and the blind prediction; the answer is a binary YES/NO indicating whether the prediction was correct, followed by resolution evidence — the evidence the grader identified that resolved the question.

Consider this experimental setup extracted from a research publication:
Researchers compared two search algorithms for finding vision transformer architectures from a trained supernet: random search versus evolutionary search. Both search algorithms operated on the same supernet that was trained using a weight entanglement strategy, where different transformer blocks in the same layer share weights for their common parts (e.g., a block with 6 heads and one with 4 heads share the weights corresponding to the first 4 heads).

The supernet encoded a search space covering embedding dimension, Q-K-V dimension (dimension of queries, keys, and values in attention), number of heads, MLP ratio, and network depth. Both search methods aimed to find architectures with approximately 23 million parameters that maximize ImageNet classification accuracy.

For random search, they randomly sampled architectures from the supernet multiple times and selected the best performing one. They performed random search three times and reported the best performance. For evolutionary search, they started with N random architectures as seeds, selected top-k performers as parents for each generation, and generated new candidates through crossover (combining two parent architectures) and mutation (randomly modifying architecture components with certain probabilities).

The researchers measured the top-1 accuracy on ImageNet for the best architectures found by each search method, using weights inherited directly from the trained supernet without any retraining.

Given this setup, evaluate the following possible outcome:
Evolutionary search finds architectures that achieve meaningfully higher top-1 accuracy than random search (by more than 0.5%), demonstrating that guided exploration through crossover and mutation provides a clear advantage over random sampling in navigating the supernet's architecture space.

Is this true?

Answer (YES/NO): NO